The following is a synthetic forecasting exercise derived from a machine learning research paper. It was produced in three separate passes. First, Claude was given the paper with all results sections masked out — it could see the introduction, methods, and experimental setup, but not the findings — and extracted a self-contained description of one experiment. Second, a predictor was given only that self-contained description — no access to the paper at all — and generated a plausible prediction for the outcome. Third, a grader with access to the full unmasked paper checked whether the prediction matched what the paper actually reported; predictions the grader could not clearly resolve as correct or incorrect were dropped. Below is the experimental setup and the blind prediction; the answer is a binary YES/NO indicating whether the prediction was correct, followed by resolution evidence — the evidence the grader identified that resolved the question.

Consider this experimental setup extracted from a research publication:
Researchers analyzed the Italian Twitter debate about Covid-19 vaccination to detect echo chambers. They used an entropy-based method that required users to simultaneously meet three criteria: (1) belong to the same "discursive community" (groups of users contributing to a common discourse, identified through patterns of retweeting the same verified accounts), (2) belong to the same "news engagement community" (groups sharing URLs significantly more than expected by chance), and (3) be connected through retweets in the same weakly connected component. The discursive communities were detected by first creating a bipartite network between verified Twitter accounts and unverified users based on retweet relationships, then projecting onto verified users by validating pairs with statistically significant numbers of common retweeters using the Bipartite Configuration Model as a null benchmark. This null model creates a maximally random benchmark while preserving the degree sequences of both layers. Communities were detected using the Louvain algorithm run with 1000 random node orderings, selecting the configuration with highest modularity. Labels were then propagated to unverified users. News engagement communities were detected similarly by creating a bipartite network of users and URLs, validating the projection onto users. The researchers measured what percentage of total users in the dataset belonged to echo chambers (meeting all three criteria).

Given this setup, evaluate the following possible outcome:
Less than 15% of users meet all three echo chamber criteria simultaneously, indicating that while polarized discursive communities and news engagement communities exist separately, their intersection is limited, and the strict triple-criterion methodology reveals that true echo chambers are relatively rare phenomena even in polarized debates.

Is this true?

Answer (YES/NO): NO